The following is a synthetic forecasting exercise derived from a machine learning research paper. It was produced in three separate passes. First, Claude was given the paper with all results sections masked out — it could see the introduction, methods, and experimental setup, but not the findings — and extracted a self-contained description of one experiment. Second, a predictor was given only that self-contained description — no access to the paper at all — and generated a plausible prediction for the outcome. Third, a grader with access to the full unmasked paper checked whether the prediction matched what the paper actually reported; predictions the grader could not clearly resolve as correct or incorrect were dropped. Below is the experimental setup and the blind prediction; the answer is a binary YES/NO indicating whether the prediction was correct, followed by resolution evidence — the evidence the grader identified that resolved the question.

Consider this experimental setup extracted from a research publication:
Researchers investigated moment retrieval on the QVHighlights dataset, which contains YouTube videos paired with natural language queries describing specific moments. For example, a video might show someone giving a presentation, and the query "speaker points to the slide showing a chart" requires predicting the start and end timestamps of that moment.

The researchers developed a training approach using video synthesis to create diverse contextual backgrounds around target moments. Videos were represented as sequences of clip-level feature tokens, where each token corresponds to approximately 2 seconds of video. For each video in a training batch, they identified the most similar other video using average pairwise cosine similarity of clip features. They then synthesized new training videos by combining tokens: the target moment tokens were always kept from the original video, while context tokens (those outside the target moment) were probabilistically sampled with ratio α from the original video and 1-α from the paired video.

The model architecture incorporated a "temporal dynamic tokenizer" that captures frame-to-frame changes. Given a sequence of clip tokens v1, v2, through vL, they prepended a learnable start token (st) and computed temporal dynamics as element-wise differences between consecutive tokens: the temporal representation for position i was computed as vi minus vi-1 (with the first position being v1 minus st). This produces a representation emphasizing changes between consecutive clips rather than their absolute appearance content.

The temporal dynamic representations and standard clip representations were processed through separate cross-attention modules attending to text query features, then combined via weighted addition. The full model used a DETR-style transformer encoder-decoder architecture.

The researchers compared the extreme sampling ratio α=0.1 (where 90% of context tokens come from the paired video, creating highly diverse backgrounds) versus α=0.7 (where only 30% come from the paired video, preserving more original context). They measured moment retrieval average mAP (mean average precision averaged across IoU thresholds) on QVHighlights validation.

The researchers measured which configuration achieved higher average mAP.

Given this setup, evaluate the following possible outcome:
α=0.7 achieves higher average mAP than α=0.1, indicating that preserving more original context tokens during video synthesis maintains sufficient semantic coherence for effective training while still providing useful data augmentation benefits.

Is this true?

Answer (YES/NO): NO